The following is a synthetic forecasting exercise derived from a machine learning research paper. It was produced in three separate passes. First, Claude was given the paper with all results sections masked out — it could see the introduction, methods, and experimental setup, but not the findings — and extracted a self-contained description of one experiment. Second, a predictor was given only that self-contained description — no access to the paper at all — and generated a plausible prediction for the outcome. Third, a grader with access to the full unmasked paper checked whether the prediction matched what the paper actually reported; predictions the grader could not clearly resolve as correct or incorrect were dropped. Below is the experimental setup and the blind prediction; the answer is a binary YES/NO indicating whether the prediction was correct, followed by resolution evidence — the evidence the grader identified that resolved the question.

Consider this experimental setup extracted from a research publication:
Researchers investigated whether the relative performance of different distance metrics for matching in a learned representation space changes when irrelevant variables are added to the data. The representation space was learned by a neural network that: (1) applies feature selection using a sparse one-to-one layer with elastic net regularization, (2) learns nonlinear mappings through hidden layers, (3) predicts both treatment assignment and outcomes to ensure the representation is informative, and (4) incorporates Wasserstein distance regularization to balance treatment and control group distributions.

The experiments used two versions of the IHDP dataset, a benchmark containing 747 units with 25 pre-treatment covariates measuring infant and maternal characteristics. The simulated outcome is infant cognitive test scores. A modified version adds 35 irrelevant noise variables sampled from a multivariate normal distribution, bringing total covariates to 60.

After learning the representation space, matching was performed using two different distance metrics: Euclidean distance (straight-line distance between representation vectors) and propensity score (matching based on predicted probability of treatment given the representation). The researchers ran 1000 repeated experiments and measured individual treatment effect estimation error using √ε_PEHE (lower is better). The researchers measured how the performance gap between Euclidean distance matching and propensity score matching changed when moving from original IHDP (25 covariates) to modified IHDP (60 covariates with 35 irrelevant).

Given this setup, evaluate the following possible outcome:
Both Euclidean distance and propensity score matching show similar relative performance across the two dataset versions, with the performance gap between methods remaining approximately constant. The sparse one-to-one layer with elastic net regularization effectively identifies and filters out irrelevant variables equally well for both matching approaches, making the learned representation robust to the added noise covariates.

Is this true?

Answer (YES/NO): YES